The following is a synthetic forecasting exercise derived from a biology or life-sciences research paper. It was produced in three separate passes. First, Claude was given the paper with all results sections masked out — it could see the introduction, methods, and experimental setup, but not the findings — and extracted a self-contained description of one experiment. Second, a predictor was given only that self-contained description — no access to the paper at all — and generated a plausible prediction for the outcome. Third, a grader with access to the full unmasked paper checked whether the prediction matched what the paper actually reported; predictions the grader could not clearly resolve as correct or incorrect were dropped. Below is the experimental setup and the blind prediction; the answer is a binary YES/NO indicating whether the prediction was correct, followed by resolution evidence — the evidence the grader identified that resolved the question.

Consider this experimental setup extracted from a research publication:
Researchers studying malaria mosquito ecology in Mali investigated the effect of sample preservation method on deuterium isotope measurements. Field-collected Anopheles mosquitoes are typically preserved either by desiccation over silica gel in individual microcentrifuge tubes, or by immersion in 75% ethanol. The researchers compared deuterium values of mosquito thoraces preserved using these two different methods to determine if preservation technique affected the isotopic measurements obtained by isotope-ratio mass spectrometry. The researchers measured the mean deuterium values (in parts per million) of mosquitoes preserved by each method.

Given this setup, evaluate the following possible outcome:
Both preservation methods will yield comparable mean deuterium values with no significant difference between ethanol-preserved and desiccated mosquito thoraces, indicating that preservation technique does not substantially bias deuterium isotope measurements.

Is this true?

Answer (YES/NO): NO